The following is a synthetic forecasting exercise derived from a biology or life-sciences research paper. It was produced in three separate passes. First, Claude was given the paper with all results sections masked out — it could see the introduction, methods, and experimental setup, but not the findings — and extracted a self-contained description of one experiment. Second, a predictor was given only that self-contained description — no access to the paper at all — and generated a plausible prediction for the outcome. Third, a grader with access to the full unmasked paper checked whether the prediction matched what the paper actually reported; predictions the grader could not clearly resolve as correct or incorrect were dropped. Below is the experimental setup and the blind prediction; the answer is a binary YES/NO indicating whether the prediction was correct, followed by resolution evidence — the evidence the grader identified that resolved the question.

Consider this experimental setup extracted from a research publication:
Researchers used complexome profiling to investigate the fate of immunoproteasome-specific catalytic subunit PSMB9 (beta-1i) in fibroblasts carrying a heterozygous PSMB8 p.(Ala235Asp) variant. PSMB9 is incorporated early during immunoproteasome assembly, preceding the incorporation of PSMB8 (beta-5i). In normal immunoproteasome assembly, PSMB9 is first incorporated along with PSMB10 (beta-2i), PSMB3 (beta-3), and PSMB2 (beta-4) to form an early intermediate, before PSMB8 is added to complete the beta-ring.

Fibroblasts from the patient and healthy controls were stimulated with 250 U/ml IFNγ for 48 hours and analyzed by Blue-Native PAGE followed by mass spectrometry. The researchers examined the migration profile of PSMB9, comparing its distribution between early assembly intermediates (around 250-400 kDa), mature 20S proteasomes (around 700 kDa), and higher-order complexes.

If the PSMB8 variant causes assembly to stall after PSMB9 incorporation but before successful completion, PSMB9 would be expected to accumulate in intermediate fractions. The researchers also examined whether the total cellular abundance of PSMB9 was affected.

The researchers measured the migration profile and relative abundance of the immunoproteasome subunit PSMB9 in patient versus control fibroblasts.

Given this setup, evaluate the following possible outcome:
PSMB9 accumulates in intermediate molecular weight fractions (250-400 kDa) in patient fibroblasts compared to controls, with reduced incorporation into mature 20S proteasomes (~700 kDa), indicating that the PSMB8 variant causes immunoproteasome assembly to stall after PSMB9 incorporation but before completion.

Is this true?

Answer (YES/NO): NO